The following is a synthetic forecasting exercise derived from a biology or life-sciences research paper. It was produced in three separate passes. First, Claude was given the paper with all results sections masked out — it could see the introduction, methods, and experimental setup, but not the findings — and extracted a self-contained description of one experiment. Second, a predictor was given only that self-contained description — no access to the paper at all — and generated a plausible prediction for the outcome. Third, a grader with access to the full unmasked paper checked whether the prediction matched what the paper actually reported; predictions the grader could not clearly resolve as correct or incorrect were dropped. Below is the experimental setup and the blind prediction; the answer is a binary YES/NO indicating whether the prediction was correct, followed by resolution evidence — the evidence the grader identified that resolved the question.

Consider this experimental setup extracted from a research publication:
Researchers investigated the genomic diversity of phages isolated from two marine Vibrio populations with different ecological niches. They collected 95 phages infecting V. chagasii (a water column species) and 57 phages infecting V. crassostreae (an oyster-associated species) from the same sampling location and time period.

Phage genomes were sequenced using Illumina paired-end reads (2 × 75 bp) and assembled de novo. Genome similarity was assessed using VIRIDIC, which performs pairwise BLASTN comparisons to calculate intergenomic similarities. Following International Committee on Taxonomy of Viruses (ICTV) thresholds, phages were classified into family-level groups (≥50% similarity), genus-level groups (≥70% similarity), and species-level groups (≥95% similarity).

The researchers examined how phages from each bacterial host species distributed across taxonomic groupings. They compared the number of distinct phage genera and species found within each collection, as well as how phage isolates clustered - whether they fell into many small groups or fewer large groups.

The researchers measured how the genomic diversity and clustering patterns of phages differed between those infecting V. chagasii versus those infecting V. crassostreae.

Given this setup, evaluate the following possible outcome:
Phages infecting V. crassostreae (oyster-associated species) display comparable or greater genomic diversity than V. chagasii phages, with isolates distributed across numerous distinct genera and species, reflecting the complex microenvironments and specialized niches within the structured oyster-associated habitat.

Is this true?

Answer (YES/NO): NO